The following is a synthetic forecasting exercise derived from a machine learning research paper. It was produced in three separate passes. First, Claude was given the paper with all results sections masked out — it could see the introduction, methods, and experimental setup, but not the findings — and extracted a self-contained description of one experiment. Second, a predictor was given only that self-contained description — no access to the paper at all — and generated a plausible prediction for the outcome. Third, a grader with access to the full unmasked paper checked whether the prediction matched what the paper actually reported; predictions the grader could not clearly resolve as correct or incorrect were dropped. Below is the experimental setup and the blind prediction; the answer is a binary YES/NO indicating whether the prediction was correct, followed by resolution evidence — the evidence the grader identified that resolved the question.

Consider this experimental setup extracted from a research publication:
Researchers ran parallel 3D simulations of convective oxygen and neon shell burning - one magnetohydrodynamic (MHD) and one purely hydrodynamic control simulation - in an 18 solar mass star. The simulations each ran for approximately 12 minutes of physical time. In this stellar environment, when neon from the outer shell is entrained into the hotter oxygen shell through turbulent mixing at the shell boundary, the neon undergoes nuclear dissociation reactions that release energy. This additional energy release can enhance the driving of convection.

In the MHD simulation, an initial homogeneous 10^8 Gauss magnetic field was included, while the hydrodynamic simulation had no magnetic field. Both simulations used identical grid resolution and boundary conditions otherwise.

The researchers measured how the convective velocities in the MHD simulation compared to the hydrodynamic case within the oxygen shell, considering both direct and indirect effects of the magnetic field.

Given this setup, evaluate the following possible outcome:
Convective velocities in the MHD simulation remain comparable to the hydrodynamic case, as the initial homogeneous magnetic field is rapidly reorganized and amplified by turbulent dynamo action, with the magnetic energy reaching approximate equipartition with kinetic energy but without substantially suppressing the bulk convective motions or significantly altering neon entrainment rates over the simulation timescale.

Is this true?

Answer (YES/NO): NO